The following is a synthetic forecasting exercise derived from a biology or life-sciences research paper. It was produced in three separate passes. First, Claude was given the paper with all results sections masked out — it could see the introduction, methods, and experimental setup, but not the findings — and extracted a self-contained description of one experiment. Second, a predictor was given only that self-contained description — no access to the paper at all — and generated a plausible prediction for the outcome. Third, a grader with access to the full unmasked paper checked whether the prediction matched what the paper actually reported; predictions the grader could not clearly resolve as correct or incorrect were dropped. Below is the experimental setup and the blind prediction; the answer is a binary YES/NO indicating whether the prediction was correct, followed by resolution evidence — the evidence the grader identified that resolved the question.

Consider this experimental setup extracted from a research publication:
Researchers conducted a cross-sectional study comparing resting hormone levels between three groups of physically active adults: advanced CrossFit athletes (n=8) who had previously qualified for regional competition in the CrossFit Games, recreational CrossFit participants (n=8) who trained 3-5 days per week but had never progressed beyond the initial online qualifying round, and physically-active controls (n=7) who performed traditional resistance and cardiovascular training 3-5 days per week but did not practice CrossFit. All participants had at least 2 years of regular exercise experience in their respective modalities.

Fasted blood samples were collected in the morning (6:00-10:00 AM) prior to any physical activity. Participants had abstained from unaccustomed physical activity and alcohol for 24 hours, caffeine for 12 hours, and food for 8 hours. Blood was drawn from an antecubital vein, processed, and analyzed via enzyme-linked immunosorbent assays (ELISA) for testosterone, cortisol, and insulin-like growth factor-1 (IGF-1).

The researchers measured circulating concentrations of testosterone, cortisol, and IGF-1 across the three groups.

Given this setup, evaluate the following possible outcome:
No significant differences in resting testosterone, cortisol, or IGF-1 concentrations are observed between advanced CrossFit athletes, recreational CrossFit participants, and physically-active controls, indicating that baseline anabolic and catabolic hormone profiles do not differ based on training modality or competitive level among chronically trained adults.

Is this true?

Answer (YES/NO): YES